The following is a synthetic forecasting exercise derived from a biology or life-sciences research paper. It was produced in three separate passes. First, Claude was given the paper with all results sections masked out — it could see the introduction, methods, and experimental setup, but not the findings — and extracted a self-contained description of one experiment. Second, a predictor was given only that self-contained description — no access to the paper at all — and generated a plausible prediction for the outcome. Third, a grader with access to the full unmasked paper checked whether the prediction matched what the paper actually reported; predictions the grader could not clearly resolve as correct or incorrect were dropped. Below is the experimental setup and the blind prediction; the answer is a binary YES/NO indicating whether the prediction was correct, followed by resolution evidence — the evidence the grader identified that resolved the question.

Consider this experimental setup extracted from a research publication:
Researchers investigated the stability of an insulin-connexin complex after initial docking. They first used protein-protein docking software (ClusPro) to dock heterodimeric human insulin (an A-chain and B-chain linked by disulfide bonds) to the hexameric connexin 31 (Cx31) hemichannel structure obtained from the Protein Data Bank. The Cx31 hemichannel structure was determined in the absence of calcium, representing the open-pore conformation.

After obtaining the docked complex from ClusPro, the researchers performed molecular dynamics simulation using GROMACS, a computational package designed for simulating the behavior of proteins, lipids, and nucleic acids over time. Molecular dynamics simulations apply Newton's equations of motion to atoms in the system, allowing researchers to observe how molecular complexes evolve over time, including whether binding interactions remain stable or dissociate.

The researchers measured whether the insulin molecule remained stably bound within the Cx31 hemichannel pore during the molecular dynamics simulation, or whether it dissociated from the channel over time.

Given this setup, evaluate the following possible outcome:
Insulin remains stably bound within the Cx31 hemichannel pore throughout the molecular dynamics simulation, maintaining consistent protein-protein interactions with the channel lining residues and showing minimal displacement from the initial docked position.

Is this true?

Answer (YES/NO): YES